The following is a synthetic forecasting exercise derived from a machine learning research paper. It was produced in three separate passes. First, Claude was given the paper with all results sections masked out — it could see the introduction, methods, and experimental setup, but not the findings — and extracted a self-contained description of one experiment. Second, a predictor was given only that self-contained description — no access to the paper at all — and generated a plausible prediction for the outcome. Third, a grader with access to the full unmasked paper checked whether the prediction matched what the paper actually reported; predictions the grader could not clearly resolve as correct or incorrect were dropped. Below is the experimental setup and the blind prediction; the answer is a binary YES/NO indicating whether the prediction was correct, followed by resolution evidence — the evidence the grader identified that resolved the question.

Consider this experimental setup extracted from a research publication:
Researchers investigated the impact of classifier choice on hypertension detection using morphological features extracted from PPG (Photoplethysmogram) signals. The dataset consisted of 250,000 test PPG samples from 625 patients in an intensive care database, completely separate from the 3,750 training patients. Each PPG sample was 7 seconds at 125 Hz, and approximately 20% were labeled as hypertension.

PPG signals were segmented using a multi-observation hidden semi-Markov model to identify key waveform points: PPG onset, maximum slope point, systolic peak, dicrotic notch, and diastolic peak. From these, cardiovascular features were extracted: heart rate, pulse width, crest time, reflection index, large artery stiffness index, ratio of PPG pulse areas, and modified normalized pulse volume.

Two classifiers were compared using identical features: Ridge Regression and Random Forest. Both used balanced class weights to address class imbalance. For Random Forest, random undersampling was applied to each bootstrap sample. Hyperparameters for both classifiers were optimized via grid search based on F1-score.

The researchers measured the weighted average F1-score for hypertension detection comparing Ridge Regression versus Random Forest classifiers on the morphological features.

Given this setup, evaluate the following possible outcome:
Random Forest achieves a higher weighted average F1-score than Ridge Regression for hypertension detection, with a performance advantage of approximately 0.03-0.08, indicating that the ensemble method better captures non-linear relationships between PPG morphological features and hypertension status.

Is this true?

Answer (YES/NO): NO